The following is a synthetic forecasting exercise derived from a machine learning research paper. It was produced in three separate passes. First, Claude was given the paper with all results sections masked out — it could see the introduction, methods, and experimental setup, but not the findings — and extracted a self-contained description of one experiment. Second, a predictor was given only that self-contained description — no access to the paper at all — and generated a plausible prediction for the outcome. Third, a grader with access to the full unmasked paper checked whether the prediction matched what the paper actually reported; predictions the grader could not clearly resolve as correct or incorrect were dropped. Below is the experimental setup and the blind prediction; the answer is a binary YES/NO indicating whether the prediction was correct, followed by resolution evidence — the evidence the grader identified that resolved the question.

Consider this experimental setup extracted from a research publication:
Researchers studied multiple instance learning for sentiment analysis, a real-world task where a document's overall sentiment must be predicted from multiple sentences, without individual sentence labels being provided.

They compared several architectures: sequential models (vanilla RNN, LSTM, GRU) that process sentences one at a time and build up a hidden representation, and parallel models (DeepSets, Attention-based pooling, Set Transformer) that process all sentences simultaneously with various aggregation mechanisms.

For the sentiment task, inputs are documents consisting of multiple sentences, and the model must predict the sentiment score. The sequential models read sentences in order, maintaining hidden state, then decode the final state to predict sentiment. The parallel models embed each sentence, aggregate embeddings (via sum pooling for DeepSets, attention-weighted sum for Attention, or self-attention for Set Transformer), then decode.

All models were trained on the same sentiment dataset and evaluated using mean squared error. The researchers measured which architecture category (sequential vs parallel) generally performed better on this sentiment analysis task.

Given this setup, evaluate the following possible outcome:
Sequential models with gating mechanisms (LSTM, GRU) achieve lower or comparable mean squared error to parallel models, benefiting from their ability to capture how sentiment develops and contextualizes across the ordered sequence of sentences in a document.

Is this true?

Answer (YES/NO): NO